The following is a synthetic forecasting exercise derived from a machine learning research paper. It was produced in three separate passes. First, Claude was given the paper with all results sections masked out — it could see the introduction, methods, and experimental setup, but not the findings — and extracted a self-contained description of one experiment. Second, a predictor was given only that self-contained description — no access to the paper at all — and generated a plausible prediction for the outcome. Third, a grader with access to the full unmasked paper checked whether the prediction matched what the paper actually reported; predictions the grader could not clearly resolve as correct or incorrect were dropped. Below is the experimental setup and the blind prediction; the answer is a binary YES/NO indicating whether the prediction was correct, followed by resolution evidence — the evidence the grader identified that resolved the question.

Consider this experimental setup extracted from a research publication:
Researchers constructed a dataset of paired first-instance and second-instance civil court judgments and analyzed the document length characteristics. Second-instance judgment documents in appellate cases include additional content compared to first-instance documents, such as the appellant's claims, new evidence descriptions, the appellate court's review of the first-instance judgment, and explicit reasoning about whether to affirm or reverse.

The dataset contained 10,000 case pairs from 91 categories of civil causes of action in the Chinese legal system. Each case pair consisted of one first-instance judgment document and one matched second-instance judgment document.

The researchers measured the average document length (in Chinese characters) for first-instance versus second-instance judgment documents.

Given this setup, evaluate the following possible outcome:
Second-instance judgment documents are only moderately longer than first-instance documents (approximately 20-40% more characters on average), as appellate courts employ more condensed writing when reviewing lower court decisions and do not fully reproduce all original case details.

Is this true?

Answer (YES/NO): YES